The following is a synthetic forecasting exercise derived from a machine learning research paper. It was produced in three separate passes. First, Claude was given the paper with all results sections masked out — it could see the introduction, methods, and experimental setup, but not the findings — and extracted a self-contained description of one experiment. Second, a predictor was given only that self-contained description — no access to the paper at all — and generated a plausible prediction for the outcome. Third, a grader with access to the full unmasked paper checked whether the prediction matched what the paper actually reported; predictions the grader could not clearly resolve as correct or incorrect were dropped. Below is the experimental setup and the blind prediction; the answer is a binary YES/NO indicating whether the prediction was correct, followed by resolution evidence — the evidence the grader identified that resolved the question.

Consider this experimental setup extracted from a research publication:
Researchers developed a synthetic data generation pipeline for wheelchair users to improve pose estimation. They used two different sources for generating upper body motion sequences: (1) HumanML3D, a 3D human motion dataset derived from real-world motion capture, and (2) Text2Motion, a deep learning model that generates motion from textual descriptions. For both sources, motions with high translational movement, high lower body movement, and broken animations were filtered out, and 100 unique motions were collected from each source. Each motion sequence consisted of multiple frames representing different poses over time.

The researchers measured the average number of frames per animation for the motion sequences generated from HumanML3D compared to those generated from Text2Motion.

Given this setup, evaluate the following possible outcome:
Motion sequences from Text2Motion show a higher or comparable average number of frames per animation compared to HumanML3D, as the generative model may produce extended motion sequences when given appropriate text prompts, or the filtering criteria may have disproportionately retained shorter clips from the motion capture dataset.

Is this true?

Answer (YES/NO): YES